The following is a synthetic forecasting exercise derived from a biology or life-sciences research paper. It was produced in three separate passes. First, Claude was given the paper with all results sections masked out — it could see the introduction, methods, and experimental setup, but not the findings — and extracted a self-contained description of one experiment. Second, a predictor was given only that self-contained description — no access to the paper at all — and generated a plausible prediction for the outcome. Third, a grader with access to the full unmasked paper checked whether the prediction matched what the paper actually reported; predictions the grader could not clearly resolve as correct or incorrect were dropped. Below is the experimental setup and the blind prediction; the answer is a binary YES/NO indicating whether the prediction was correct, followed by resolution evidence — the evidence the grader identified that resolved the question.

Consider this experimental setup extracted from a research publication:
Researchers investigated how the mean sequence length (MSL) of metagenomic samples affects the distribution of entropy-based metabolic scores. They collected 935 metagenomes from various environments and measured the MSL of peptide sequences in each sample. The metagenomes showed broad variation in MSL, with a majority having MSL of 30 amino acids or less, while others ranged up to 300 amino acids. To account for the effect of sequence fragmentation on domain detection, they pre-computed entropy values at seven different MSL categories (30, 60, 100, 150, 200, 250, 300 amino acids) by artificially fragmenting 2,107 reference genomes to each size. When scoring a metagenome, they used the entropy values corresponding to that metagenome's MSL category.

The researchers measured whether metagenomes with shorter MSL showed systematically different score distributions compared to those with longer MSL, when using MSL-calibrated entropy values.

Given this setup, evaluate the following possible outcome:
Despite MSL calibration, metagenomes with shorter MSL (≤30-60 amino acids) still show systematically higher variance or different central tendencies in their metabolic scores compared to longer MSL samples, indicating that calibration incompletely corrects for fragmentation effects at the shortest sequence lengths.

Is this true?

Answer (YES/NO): YES